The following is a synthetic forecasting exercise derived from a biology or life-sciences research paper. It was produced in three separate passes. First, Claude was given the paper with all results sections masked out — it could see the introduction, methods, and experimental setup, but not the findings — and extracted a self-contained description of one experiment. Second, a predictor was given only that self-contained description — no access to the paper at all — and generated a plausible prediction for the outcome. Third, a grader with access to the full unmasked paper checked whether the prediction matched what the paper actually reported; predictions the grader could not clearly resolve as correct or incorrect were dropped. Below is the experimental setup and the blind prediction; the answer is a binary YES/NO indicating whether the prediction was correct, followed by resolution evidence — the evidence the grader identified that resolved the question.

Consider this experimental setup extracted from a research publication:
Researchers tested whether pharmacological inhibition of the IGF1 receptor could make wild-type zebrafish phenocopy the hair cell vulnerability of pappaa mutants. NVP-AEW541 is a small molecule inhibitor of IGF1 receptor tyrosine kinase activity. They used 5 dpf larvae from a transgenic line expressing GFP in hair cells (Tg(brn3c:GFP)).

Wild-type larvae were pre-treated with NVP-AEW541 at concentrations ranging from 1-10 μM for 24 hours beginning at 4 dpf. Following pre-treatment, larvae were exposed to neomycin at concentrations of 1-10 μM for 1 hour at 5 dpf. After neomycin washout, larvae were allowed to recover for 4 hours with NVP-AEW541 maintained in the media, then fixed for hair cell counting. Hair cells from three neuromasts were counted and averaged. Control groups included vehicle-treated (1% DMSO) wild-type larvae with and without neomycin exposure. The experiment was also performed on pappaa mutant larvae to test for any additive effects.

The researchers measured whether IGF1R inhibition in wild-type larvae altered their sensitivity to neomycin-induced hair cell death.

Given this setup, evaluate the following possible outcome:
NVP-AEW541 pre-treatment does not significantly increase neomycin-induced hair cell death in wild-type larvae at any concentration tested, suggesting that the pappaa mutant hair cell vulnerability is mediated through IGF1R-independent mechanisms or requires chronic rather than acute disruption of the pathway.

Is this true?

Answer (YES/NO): NO